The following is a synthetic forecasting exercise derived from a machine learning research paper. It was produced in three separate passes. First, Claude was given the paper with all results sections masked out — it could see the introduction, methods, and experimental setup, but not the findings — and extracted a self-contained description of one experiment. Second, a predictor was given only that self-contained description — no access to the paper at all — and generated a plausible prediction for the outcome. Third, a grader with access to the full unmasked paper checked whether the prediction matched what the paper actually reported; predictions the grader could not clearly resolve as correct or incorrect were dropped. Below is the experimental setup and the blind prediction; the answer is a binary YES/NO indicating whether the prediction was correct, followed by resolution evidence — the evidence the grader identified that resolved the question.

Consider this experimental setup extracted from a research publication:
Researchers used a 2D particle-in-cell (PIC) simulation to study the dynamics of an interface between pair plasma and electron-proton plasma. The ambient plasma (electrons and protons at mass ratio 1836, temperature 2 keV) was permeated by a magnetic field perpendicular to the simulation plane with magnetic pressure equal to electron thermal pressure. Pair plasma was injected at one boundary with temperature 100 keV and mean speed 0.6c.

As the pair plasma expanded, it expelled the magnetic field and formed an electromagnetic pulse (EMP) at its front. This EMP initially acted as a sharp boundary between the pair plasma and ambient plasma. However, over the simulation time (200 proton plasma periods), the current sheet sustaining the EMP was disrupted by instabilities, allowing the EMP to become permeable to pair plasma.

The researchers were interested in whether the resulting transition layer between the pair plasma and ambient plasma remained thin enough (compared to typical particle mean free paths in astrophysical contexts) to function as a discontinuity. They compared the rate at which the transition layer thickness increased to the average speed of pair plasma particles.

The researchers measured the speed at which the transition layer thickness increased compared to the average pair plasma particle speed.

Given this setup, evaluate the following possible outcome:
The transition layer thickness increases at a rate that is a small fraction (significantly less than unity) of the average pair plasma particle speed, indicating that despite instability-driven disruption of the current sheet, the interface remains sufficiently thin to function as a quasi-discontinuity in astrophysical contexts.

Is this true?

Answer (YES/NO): YES